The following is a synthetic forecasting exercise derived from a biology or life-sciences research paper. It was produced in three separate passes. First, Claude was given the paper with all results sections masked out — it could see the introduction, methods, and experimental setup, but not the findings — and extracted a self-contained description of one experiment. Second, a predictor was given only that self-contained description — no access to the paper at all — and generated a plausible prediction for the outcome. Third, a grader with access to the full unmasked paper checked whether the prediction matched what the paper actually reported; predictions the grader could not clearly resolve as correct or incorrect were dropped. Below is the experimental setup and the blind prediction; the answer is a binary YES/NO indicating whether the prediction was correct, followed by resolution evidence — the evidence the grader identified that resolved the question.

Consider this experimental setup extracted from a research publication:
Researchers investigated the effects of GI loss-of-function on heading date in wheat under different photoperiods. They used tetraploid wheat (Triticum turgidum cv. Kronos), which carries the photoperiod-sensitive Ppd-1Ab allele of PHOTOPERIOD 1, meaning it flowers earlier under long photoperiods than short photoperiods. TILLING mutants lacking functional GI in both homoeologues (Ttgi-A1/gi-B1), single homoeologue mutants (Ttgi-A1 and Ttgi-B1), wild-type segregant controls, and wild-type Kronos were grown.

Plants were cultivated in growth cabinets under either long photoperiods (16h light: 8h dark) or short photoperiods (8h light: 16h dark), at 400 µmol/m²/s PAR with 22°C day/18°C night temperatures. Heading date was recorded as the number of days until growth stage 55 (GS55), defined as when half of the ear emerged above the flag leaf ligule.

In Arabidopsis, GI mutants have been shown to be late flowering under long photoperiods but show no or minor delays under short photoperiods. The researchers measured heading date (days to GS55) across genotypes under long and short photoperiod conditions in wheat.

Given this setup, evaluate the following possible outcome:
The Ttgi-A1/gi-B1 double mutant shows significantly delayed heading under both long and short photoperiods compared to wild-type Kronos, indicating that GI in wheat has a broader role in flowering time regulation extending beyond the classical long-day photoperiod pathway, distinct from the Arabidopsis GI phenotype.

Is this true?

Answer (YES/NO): YES